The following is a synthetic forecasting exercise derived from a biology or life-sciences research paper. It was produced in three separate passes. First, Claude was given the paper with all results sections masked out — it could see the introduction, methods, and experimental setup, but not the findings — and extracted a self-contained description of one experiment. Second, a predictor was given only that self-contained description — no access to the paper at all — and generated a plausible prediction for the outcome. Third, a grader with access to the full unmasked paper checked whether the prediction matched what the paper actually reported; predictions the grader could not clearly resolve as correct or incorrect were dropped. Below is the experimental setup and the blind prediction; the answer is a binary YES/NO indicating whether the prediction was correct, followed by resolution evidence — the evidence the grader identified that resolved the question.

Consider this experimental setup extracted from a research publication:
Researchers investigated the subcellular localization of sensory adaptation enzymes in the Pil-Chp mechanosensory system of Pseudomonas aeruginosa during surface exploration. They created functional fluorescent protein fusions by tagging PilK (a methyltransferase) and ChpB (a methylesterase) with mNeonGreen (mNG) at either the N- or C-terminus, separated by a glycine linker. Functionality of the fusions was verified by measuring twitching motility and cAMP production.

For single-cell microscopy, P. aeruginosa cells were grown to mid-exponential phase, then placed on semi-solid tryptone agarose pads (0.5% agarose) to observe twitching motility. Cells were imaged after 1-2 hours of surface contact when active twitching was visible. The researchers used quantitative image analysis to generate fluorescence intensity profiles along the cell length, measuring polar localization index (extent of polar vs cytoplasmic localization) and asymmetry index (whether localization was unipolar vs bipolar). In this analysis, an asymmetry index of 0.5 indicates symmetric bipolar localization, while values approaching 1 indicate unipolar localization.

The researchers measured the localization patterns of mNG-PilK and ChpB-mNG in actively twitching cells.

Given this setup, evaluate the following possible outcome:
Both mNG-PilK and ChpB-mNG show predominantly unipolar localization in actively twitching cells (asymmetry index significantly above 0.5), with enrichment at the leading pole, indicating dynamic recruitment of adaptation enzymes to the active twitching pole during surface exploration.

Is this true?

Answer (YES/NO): NO